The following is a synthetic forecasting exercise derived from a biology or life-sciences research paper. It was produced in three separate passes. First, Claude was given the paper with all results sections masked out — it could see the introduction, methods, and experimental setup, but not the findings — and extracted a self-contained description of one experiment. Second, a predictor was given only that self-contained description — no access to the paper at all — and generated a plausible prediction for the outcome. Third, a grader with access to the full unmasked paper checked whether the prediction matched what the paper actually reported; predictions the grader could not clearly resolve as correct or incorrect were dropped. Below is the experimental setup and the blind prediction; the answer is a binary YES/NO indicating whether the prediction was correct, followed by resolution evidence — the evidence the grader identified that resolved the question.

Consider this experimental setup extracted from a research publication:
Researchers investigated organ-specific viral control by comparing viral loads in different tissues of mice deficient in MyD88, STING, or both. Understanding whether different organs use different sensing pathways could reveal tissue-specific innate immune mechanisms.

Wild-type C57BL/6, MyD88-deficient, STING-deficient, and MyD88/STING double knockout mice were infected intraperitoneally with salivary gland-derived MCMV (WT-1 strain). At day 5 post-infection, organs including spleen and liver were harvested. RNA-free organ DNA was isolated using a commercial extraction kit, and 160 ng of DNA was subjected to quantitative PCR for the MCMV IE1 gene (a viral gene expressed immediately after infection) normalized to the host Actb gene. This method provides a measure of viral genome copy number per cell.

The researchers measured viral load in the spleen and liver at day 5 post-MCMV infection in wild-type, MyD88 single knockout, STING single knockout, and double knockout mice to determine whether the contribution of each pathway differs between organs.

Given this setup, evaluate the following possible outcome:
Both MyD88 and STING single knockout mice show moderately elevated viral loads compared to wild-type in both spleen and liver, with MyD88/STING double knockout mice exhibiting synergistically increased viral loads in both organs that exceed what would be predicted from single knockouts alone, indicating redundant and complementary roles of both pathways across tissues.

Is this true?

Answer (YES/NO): NO